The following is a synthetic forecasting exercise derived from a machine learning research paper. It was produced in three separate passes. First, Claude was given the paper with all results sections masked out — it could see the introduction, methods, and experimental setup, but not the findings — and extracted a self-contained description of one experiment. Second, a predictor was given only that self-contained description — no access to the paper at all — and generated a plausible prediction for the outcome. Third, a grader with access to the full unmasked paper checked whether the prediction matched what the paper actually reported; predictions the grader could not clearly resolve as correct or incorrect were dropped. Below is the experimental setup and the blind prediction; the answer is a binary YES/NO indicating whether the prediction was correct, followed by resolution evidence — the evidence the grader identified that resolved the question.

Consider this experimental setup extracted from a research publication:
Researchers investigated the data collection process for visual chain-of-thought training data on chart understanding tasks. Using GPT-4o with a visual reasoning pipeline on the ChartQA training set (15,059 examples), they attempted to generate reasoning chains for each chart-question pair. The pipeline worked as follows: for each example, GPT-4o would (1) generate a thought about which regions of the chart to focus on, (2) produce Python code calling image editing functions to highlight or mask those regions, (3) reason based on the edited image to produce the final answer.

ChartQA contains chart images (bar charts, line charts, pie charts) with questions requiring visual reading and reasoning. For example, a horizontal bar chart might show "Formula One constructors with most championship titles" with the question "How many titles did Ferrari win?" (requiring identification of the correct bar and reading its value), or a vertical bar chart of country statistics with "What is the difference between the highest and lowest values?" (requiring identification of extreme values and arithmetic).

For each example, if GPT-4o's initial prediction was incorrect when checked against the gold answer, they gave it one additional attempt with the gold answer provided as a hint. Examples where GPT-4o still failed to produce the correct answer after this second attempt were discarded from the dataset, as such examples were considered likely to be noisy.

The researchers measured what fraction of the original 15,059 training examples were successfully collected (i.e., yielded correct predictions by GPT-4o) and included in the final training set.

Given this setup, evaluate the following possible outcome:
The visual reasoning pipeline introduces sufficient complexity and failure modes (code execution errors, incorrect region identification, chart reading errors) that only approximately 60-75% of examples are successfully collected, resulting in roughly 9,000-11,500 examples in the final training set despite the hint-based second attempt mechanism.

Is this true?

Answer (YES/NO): NO